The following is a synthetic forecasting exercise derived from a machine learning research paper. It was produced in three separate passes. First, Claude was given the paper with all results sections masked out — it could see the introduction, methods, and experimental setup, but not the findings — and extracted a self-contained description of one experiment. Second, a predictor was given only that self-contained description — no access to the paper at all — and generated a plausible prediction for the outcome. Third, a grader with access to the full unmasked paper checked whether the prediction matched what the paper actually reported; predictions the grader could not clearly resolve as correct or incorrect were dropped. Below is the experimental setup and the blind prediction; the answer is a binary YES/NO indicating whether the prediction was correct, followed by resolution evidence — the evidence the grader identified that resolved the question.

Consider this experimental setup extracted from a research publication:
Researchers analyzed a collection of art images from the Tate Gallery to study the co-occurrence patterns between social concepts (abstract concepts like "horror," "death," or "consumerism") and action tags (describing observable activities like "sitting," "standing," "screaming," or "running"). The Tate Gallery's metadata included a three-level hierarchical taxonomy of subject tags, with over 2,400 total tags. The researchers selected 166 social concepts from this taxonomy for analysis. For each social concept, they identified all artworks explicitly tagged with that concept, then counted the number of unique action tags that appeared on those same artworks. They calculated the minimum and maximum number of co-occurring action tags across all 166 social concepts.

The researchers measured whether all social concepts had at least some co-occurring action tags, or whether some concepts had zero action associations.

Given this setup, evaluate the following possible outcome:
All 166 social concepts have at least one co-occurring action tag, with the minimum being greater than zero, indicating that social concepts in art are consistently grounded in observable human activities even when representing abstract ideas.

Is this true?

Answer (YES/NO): NO